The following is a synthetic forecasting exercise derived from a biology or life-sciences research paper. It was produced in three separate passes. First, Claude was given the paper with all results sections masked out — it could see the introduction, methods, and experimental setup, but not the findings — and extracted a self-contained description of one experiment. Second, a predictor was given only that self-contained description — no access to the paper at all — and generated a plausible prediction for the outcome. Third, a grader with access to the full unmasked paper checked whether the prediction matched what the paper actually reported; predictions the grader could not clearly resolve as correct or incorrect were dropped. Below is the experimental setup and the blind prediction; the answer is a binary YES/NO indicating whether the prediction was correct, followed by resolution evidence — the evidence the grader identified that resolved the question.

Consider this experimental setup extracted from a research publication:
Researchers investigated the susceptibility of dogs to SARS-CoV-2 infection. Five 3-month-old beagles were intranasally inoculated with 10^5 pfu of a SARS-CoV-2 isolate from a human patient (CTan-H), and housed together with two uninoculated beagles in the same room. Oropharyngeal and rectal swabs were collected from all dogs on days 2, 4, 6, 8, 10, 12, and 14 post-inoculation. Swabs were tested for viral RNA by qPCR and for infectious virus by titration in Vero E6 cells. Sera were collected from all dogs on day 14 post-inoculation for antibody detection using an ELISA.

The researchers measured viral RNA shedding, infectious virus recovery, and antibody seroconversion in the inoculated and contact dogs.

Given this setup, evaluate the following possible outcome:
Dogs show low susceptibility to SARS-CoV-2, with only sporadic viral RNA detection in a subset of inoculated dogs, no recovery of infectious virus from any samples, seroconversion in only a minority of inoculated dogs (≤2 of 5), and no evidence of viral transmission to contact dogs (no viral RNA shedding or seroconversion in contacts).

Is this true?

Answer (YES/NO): YES